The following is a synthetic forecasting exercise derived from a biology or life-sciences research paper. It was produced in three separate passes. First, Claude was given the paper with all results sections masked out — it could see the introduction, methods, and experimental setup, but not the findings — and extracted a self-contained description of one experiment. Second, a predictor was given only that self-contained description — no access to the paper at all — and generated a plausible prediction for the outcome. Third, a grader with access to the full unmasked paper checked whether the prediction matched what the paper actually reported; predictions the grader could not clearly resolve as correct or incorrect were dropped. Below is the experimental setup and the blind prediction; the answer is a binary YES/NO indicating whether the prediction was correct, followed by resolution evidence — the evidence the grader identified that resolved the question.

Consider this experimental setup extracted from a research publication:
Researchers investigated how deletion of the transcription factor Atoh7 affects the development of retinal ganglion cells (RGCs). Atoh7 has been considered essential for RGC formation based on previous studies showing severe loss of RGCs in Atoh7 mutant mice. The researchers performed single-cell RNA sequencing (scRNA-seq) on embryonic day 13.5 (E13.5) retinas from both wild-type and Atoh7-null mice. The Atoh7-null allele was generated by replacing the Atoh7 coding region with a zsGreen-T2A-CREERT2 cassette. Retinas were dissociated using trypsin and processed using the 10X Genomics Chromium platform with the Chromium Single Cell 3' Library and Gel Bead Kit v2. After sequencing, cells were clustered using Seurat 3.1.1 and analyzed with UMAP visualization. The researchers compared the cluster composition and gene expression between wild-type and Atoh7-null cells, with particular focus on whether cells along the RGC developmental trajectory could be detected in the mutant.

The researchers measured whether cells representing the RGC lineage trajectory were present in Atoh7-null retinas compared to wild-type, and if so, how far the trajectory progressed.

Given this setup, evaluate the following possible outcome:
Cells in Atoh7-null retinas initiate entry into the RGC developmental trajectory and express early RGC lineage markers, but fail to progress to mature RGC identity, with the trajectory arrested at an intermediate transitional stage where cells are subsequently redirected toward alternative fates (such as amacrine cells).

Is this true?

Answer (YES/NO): NO